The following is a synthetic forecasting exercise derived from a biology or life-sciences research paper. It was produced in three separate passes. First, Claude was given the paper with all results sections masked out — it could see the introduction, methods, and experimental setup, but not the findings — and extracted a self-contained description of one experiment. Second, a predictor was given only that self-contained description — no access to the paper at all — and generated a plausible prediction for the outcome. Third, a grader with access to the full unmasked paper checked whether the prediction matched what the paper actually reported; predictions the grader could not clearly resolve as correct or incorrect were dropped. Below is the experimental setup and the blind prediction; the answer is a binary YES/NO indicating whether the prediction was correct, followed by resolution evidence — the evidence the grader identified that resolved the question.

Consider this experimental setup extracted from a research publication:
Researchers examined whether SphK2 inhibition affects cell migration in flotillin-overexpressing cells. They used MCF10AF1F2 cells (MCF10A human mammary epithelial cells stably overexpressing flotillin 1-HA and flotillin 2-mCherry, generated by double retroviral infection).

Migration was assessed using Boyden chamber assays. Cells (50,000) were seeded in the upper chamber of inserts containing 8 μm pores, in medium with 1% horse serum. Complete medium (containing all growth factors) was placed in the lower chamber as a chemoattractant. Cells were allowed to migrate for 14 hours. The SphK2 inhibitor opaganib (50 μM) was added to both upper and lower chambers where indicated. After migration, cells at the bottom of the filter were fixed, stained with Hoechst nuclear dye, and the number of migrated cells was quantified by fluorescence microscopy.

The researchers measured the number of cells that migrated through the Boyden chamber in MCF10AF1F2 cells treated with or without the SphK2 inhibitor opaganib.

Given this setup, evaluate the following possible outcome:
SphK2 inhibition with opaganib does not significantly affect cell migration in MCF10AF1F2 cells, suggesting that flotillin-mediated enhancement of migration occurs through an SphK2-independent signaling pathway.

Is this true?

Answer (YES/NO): NO